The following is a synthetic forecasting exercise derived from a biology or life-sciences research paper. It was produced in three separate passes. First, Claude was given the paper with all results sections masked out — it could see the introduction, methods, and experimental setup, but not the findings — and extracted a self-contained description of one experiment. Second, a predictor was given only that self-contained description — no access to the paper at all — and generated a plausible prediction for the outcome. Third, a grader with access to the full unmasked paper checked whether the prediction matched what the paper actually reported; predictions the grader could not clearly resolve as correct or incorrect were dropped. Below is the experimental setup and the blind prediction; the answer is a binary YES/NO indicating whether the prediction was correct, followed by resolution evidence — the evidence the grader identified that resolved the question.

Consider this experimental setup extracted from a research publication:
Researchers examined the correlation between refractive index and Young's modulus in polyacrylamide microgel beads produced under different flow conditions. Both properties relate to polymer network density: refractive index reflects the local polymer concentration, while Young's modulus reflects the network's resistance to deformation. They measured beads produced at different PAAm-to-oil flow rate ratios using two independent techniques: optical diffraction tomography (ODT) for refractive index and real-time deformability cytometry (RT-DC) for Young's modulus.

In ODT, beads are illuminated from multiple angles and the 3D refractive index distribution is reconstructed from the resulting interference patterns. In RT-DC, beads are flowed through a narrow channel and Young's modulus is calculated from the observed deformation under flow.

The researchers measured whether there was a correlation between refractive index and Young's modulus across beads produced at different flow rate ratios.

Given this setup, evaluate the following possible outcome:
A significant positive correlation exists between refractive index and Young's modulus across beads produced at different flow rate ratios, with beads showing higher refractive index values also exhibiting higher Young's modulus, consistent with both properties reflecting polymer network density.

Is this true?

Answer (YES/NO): YES